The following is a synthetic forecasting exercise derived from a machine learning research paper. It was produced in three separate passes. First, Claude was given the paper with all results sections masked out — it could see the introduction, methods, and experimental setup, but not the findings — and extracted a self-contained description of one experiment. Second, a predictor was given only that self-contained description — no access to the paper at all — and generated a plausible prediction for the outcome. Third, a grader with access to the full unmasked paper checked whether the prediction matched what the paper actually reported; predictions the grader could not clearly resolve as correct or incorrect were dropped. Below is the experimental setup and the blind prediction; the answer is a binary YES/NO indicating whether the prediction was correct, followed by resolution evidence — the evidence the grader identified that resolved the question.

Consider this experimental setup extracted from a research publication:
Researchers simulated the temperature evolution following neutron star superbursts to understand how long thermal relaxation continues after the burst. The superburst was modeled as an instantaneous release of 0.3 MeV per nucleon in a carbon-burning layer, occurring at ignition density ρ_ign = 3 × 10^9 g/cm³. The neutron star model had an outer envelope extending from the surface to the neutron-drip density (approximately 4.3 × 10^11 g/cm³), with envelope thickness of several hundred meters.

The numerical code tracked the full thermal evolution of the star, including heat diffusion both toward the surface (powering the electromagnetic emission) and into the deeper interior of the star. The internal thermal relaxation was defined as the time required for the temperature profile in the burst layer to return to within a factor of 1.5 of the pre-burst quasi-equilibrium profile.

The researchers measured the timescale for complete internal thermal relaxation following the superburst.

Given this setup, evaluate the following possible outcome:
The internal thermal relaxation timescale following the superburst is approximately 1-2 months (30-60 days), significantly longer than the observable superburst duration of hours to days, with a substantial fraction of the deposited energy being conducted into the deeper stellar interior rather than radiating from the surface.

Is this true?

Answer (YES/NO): NO